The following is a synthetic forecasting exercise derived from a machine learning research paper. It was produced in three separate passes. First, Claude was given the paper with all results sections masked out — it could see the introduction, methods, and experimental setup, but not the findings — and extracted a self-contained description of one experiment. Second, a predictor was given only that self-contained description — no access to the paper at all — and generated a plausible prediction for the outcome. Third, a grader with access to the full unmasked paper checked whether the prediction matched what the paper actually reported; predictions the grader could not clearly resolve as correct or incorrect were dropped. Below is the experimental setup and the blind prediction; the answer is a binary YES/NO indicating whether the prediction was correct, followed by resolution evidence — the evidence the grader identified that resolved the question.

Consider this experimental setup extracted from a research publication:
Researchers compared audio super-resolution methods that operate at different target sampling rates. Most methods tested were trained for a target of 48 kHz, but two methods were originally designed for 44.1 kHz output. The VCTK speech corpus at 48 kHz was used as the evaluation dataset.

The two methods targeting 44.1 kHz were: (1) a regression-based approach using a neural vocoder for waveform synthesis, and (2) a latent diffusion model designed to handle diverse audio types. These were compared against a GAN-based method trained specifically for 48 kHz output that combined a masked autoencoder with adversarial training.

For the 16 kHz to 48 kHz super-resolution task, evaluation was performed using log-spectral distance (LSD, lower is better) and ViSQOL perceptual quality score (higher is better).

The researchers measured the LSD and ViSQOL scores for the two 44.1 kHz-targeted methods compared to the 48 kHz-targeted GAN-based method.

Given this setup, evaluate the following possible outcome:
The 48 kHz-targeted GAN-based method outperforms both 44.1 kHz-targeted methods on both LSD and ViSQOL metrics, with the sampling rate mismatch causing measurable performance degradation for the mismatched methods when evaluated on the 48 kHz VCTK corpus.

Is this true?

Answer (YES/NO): YES